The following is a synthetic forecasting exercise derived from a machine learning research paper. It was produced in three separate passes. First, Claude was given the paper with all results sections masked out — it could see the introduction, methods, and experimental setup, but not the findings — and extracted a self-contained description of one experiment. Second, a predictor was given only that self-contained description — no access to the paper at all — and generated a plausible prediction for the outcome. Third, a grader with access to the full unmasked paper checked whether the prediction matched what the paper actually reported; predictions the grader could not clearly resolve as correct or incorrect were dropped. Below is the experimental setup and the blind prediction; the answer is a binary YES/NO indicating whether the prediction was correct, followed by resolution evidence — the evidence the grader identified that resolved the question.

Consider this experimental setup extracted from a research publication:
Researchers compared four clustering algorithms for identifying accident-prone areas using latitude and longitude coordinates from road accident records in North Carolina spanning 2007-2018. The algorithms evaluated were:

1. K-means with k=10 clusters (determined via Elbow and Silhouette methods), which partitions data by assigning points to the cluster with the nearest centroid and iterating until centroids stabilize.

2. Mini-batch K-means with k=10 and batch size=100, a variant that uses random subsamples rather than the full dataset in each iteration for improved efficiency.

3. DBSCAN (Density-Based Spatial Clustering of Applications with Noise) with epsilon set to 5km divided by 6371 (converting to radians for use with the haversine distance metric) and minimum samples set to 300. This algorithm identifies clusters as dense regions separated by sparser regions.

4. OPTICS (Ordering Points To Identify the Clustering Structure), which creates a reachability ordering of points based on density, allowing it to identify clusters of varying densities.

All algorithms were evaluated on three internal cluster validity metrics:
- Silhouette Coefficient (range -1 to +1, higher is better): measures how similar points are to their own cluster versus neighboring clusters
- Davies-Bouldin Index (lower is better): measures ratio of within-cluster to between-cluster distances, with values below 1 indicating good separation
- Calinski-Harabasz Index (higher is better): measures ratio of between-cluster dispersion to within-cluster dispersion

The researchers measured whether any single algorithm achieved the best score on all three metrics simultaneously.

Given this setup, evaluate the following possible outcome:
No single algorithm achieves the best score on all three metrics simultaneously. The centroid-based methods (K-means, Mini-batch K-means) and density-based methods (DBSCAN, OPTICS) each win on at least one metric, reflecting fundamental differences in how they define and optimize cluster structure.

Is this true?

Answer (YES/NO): NO